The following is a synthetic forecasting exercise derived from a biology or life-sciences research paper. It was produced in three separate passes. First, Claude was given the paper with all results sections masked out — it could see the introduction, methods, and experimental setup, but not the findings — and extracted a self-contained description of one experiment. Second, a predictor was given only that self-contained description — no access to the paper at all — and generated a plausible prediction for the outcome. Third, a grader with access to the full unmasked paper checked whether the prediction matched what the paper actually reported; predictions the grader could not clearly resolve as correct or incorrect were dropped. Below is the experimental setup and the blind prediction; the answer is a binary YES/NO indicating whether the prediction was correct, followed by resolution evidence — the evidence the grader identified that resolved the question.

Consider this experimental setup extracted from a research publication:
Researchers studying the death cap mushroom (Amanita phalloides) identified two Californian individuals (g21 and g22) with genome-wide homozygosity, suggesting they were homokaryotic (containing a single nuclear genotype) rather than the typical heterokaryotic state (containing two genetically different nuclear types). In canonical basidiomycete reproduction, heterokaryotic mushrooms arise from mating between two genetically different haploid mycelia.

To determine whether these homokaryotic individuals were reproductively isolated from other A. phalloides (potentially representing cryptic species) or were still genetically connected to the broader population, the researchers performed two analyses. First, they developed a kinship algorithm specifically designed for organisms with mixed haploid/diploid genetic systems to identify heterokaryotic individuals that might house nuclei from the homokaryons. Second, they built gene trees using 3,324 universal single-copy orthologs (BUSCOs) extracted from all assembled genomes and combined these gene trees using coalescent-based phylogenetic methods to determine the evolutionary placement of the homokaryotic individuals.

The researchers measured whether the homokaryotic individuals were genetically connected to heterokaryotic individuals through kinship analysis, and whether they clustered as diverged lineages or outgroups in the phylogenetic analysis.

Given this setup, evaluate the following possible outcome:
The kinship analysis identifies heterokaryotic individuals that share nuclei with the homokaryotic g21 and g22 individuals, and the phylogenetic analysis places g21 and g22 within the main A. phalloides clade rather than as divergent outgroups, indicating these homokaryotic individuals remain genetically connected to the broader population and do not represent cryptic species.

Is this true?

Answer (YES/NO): YES